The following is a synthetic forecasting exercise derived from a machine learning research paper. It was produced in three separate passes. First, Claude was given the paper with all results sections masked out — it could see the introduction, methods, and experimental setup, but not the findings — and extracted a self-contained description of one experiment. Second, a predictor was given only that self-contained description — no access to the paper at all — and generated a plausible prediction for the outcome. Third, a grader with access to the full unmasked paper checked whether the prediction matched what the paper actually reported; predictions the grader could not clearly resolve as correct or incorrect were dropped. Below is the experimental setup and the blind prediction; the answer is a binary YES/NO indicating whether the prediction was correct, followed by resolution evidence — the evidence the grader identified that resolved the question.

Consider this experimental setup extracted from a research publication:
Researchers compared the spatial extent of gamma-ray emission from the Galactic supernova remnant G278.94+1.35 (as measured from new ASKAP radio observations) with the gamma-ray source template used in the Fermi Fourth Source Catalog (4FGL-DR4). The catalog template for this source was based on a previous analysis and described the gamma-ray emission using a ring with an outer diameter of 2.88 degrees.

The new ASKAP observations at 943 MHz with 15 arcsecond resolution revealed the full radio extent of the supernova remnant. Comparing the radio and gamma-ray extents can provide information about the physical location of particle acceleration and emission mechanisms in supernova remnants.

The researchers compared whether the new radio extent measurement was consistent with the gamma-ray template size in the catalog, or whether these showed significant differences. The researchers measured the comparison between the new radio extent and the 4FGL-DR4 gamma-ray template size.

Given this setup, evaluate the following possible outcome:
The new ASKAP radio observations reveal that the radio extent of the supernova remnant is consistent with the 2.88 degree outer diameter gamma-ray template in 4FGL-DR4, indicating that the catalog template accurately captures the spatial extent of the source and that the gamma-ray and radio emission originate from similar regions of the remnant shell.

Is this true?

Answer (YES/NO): NO